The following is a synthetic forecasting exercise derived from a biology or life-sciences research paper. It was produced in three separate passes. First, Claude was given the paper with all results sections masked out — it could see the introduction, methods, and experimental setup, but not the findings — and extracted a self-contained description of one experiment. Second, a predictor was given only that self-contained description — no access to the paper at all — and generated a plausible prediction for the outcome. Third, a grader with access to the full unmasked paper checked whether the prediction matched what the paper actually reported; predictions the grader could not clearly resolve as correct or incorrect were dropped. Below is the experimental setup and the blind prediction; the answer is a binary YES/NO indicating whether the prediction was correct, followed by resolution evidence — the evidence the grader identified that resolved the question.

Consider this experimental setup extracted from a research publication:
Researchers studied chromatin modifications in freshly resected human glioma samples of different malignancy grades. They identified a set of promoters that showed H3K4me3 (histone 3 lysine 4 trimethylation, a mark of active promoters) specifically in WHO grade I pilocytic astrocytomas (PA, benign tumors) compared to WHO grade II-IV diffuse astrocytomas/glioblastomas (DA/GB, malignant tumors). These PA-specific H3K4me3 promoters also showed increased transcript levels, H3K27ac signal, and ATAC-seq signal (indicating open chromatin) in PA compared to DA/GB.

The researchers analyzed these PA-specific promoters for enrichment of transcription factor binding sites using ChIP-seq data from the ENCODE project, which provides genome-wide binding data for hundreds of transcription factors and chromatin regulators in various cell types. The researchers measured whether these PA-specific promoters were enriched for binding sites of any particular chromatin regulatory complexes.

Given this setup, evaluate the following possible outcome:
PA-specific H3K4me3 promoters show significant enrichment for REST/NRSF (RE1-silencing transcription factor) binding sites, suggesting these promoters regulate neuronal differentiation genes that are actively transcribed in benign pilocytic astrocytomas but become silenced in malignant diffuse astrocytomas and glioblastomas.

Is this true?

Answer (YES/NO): NO